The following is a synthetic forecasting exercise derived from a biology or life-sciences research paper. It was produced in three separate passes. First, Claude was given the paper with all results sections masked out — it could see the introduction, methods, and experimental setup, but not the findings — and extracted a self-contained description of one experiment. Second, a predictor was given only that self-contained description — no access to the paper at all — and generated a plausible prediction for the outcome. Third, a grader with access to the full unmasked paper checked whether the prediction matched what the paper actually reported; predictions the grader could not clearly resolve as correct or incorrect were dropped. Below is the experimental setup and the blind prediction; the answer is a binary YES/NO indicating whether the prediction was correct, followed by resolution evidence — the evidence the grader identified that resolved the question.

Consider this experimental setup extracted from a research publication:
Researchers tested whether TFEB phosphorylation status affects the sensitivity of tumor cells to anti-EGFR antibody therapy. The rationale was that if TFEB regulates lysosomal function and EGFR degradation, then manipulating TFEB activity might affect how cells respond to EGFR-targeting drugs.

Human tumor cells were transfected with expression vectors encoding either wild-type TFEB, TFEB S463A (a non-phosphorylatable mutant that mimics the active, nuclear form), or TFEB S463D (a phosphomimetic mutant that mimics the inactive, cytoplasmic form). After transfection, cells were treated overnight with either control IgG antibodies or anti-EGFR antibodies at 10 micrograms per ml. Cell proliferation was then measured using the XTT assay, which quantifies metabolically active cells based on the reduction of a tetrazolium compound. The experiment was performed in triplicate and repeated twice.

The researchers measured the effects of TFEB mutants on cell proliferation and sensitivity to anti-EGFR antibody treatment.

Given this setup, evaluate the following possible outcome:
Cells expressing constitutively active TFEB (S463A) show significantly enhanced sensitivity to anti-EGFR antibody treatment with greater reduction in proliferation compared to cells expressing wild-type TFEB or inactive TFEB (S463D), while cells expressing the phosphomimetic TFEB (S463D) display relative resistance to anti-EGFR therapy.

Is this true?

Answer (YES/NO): NO